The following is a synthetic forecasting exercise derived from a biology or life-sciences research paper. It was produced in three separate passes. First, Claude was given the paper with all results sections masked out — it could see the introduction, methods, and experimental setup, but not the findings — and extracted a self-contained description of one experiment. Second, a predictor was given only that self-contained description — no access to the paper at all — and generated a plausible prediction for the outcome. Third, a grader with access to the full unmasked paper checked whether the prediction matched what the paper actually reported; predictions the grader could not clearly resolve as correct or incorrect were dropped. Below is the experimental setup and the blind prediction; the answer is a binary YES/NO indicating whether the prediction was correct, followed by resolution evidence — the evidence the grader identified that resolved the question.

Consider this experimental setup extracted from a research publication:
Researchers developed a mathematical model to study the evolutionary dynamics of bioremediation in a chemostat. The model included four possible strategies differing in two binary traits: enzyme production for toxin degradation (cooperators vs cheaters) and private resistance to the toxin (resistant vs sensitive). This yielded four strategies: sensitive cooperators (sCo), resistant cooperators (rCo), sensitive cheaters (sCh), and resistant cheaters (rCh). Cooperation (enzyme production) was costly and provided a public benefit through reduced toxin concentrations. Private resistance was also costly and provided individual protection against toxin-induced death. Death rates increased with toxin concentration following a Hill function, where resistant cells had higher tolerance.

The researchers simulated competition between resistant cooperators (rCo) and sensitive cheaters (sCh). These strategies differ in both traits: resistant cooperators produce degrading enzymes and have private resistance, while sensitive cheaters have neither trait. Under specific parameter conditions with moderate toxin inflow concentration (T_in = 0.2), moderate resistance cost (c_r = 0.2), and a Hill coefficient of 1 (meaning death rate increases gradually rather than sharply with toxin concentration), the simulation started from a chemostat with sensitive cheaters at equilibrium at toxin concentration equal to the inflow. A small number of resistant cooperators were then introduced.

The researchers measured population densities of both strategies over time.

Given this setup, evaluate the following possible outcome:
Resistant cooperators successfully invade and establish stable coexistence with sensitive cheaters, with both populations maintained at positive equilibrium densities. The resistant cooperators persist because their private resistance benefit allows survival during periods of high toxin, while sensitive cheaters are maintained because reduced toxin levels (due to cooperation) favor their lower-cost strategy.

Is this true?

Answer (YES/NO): NO